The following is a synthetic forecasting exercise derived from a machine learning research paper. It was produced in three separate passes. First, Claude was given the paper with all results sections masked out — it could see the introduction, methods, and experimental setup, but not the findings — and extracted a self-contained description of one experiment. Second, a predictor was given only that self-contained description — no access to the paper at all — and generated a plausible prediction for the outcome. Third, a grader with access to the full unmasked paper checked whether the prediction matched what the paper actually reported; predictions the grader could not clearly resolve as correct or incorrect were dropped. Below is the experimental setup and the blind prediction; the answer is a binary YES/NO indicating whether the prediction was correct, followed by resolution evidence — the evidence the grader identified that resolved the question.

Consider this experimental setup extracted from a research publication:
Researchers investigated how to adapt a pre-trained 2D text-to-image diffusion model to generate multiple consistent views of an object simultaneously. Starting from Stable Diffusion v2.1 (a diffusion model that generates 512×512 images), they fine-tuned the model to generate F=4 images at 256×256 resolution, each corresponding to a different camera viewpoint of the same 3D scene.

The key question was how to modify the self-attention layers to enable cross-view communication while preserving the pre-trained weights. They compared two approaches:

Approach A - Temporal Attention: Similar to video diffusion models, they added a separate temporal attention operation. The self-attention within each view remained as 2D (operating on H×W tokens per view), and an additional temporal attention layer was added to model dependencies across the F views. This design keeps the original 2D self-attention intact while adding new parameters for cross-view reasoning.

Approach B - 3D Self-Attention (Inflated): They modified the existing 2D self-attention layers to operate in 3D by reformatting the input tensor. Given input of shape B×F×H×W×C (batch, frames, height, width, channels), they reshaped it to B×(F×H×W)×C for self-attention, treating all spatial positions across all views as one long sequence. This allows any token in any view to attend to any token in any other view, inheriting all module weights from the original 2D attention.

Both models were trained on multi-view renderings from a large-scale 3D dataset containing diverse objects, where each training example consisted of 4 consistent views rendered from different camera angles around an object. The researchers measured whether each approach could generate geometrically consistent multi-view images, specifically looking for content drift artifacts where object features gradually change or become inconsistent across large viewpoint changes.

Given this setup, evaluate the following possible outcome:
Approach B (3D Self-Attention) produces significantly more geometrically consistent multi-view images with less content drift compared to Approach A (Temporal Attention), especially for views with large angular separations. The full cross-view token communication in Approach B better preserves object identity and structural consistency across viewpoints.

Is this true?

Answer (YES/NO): YES